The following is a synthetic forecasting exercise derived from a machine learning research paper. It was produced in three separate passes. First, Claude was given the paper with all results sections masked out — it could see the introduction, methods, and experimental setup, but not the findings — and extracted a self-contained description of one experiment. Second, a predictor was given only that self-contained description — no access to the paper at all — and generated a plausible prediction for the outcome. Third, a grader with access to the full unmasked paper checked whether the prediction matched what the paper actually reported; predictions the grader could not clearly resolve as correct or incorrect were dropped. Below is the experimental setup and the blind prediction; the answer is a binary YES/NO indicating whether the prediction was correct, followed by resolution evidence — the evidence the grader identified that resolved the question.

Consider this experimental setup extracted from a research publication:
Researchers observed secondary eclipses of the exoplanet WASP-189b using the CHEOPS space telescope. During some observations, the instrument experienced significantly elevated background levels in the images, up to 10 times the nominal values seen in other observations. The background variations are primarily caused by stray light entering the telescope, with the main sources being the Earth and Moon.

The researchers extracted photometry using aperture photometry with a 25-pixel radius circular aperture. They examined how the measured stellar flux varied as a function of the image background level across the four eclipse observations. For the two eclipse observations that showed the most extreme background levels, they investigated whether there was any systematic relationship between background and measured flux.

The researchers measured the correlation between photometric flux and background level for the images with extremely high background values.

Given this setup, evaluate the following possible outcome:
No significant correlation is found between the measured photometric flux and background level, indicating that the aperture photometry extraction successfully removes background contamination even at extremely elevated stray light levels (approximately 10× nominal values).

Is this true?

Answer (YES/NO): NO